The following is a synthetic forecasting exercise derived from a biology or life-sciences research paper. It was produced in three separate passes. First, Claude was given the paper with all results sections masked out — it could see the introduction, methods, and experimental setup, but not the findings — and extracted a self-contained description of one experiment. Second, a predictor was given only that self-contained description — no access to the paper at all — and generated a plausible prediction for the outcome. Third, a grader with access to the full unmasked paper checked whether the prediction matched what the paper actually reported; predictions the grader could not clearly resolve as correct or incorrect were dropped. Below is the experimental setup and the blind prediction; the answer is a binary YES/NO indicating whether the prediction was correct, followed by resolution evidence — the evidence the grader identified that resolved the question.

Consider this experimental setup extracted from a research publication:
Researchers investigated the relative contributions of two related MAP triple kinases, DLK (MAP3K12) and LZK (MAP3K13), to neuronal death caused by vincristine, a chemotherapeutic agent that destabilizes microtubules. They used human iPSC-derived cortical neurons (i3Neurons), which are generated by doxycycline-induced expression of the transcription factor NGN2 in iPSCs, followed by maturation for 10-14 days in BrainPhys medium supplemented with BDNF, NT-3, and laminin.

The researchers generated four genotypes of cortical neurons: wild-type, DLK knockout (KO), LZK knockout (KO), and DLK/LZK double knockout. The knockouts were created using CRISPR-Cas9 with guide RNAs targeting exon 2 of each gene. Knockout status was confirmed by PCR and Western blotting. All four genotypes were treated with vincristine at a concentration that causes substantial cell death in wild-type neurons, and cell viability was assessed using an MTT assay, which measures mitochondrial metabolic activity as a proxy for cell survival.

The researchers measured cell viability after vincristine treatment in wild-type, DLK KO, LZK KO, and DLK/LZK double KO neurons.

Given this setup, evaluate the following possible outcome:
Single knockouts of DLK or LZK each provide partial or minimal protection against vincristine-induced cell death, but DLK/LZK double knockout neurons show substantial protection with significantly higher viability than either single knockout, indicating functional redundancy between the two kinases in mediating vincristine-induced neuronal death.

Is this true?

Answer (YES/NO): YES